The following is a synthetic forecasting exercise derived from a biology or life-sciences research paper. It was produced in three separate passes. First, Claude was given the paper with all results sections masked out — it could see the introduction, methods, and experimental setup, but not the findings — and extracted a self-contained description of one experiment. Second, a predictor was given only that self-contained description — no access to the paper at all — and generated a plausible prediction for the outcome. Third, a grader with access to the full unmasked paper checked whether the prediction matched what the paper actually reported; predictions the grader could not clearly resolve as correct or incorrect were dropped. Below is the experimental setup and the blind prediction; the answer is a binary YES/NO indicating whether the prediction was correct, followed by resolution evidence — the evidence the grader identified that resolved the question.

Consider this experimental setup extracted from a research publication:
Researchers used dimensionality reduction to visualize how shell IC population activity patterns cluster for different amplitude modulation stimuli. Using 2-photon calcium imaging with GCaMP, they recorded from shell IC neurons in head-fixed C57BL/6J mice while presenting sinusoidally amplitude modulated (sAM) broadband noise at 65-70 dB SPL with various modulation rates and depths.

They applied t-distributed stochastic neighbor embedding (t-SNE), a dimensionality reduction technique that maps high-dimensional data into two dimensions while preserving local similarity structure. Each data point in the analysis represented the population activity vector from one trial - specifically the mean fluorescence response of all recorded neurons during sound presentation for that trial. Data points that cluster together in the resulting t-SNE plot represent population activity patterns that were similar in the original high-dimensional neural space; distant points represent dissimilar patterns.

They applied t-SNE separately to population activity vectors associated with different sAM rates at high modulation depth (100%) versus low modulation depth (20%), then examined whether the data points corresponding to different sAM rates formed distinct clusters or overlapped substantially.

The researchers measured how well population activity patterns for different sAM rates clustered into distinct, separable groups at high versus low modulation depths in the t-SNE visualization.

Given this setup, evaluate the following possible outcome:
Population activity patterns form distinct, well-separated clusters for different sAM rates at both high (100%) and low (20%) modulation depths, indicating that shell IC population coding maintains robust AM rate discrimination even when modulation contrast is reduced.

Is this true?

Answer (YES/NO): NO